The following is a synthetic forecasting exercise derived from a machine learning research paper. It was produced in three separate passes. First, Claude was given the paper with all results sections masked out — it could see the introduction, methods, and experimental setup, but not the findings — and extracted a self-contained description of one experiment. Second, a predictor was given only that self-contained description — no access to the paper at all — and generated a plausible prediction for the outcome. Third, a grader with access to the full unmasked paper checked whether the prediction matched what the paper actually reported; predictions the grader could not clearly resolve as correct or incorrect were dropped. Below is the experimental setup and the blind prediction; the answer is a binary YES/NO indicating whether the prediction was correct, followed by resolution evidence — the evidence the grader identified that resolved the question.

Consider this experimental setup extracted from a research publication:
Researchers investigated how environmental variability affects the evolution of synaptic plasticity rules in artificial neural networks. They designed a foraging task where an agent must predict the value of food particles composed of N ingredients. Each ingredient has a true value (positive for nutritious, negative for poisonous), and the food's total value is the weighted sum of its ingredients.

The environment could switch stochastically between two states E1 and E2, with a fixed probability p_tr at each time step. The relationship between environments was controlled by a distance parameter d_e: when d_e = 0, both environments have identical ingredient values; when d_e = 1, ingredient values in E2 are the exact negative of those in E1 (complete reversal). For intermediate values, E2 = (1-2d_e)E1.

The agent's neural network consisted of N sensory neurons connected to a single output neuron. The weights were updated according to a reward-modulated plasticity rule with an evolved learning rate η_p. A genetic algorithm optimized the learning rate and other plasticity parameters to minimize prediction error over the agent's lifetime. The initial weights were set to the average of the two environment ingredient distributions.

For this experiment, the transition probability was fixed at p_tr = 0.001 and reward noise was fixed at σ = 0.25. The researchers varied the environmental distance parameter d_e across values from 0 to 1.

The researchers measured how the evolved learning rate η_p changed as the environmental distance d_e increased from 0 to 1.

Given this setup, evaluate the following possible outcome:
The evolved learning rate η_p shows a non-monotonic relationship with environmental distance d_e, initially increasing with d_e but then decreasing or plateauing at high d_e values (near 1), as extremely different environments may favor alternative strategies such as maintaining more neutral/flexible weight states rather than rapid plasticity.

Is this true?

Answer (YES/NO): NO